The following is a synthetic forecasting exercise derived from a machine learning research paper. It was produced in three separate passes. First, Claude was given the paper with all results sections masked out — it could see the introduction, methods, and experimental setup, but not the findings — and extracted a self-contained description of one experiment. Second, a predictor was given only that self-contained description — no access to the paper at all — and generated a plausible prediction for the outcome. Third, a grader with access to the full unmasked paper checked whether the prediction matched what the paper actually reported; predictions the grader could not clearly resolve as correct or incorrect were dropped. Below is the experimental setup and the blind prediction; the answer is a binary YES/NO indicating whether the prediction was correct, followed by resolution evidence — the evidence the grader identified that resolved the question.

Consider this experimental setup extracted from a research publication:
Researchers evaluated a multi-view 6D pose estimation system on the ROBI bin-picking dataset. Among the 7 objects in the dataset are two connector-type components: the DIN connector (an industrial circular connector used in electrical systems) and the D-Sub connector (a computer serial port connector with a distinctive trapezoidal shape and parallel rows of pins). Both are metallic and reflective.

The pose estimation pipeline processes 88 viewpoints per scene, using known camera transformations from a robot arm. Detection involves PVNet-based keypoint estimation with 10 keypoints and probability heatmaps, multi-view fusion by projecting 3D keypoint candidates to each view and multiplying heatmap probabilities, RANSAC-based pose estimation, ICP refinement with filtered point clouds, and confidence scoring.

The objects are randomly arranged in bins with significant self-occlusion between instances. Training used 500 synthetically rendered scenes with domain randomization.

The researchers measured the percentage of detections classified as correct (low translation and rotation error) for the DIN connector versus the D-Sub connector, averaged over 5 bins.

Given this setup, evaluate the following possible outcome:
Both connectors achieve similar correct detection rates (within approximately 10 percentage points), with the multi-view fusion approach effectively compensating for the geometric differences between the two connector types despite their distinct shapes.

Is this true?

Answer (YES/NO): NO